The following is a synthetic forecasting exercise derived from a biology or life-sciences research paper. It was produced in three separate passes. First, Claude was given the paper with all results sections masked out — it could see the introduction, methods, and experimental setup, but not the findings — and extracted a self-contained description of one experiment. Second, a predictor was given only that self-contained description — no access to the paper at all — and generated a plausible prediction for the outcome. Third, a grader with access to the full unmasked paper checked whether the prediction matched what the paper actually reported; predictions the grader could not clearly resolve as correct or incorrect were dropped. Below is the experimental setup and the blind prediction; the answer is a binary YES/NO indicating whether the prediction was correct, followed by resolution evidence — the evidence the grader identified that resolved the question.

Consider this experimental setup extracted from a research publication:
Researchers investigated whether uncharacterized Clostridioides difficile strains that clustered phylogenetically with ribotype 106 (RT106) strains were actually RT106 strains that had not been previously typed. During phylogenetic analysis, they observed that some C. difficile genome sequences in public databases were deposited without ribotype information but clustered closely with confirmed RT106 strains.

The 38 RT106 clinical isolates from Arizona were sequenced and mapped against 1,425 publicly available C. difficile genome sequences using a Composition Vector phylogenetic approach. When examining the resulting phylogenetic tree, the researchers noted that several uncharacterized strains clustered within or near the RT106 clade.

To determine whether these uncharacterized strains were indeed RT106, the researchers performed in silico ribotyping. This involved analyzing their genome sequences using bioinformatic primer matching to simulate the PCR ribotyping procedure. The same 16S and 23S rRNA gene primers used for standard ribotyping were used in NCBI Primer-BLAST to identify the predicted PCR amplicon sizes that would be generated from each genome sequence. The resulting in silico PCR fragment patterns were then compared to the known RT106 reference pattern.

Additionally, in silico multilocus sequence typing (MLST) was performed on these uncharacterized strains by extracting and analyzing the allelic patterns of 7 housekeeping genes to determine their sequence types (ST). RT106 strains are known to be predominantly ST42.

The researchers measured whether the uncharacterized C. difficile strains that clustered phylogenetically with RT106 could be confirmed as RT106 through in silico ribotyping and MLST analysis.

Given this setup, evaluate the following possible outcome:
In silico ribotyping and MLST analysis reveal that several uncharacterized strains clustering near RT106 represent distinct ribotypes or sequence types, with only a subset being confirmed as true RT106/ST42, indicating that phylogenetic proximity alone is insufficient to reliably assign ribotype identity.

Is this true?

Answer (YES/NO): NO